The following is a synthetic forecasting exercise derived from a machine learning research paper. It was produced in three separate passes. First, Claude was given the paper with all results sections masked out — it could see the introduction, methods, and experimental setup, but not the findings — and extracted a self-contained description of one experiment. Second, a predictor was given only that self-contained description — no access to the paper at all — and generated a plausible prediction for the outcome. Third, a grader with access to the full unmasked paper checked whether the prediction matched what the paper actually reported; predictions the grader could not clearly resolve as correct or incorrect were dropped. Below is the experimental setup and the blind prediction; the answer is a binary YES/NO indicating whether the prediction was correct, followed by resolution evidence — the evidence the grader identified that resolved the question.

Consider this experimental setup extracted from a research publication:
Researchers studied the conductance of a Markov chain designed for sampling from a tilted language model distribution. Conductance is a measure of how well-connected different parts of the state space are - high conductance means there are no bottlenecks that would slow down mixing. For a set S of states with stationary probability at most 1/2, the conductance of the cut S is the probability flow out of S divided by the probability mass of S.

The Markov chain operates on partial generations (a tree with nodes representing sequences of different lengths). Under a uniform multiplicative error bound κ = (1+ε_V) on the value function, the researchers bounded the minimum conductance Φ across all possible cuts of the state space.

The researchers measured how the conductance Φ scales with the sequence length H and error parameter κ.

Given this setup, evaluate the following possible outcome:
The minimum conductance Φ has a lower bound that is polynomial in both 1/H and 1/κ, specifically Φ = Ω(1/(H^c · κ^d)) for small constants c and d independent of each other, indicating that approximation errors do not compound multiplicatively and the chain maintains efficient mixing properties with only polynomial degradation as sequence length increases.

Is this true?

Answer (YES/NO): YES